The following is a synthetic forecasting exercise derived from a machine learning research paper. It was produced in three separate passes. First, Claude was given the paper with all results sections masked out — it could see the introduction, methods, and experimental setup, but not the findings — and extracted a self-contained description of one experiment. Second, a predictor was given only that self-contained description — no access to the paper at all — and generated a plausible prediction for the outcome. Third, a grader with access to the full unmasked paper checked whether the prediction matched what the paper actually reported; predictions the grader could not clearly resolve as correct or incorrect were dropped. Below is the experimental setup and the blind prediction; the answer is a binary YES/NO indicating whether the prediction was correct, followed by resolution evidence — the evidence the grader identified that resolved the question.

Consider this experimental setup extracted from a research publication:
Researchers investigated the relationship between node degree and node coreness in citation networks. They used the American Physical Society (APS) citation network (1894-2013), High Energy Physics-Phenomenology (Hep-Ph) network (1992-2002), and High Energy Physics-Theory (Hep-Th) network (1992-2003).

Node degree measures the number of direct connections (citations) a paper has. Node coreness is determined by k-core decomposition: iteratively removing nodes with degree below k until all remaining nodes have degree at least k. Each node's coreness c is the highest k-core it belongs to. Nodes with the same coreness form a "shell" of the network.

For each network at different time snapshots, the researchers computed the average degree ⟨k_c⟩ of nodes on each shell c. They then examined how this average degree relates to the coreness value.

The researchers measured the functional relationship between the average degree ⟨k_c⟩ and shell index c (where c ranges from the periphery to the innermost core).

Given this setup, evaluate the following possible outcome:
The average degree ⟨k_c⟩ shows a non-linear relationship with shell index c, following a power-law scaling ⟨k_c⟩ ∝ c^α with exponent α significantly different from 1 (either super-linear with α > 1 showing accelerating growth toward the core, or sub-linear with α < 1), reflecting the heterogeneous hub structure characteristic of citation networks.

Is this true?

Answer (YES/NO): YES